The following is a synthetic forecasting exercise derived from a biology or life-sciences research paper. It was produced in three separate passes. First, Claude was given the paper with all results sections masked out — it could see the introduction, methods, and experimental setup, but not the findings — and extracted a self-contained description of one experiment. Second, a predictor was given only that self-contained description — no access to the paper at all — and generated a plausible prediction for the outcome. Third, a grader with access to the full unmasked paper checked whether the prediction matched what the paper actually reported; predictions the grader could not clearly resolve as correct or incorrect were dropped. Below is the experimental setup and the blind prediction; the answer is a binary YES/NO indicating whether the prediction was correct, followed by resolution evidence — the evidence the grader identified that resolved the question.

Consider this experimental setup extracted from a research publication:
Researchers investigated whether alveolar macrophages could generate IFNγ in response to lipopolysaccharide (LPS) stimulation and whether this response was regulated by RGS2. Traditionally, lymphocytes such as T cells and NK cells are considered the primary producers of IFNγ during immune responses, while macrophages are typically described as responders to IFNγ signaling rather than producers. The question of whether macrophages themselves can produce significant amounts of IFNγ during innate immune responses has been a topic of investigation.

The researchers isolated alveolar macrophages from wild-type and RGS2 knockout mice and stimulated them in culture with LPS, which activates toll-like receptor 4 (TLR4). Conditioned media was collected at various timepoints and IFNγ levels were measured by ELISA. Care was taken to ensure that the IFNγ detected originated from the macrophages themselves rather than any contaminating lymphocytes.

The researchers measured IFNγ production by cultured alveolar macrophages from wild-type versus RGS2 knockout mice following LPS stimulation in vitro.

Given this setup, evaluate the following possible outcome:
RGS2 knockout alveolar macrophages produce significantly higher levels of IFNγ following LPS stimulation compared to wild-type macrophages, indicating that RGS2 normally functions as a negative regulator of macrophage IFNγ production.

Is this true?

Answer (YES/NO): YES